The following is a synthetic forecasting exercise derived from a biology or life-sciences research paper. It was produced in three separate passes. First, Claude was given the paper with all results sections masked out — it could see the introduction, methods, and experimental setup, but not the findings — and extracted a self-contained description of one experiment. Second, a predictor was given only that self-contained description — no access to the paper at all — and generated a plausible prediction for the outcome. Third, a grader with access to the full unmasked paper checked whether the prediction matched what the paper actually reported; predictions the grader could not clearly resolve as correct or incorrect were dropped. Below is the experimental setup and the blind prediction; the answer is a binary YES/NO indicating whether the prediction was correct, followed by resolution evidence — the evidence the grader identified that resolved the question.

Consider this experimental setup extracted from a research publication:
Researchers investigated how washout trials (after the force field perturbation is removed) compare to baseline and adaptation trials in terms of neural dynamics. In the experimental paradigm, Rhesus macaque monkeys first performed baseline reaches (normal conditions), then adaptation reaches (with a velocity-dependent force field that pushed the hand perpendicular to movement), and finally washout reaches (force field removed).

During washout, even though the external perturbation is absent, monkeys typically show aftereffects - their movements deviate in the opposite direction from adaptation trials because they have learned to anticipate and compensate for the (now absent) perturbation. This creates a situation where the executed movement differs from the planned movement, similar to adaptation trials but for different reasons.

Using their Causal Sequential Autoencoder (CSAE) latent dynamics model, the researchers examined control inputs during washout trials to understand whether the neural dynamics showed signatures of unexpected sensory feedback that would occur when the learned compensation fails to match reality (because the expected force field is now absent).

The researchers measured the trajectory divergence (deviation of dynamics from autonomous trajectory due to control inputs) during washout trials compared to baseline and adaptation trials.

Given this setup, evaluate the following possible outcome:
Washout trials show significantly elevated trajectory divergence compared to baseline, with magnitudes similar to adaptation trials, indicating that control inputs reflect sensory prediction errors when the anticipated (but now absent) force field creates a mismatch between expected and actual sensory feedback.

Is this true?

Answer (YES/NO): NO